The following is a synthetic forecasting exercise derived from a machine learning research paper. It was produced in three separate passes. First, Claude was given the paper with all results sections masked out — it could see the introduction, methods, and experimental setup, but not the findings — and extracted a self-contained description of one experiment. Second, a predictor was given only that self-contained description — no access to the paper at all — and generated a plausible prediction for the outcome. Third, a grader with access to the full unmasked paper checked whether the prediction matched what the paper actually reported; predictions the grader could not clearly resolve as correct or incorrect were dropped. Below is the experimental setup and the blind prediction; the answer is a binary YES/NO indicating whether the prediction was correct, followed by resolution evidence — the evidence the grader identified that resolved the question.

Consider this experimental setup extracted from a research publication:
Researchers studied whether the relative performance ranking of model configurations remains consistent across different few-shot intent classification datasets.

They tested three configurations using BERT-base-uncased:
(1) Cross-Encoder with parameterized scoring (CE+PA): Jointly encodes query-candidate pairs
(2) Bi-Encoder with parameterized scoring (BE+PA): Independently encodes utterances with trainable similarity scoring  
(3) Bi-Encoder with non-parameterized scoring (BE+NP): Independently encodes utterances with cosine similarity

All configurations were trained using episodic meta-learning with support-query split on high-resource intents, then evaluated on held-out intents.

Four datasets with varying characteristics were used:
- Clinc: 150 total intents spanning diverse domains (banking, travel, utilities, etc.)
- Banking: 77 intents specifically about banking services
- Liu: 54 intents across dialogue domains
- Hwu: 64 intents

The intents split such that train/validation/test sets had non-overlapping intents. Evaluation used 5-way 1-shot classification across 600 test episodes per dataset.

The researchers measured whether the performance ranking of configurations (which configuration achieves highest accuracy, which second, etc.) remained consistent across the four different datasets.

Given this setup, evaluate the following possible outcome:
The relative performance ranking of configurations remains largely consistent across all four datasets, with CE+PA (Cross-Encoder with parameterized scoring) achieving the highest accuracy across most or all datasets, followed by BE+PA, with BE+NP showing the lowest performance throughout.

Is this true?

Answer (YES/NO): YES